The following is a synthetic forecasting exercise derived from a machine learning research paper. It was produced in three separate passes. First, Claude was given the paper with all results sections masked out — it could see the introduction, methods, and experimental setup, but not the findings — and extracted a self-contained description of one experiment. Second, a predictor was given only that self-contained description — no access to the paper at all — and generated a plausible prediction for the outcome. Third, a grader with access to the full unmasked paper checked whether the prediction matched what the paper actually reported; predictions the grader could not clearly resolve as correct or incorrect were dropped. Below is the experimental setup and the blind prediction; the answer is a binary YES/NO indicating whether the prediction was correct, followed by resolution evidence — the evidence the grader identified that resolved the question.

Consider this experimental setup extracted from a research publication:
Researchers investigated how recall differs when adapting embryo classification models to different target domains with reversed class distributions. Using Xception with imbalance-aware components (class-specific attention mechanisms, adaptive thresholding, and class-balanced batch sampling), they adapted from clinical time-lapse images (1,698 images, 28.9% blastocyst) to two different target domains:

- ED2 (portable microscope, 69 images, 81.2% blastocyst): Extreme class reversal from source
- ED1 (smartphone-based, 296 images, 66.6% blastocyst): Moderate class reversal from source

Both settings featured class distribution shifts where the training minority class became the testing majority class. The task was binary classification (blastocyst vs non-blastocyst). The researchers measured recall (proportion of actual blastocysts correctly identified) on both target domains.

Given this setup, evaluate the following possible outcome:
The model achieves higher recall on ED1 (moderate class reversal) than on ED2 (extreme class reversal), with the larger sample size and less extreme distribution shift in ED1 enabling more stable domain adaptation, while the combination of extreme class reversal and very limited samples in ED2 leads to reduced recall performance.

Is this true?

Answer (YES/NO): NO